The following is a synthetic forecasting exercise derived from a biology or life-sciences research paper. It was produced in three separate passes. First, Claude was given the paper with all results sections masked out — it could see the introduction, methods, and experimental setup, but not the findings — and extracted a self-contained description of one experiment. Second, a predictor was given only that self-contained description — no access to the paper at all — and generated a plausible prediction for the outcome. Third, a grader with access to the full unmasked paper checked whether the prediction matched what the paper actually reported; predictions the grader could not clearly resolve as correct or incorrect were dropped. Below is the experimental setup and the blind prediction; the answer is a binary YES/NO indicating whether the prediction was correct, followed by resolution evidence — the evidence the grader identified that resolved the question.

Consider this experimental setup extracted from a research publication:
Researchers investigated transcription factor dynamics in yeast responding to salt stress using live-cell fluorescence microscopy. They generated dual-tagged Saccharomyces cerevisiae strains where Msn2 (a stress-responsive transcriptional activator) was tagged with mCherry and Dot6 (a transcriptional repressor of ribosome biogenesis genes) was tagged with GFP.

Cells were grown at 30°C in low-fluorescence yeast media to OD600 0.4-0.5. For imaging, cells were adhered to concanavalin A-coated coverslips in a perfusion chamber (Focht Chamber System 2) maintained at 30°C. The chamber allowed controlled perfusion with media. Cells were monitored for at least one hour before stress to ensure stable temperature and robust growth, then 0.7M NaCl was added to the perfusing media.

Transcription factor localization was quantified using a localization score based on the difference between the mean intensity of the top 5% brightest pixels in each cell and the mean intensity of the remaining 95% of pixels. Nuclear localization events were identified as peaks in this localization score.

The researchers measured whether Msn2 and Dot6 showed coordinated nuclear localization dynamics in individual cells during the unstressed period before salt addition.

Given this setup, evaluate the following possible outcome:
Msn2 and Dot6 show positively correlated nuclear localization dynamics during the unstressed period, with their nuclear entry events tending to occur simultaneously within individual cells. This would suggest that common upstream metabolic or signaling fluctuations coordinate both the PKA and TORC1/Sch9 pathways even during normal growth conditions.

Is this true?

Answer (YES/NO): NO